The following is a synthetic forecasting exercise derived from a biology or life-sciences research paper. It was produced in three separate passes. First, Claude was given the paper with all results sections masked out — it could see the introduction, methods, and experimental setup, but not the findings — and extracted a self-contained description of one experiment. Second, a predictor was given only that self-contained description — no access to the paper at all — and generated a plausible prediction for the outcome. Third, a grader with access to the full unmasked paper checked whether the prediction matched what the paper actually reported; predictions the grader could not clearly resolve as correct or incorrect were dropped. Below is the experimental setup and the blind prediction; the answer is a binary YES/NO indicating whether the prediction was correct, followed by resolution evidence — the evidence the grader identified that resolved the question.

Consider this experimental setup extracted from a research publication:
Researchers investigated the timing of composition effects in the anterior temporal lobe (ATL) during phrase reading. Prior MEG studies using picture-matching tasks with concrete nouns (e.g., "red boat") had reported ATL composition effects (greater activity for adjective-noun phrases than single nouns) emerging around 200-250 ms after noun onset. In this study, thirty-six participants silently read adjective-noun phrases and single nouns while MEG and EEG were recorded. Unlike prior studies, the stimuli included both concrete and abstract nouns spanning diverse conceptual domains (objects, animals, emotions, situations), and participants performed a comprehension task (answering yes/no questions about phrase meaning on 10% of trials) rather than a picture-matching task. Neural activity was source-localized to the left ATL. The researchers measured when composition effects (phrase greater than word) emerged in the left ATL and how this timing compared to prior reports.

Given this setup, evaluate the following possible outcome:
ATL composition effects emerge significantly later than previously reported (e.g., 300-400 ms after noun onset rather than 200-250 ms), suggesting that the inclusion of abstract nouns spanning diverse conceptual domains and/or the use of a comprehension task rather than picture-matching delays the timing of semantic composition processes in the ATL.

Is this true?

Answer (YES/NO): YES